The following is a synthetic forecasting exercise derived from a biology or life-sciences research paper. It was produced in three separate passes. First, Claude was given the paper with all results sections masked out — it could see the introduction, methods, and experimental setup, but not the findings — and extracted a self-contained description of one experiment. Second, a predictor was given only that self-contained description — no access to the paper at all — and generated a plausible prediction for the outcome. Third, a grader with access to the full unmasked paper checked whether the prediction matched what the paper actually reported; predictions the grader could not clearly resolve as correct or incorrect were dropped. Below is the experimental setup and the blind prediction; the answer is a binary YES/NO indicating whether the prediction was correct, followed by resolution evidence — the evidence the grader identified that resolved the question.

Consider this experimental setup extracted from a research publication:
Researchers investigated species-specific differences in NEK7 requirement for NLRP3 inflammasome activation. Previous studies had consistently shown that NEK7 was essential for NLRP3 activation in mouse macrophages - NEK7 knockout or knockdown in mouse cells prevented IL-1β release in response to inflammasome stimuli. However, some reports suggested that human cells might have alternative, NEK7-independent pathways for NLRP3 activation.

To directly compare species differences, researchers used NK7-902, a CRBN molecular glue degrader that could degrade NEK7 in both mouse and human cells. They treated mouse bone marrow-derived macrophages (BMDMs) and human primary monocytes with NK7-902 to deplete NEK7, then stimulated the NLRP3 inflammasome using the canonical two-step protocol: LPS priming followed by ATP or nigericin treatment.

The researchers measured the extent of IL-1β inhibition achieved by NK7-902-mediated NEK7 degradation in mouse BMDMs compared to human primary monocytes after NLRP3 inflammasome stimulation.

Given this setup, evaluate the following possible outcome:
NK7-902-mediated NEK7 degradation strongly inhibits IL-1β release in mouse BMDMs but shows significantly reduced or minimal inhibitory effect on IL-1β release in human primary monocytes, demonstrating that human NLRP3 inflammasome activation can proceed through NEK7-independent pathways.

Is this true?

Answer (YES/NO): NO